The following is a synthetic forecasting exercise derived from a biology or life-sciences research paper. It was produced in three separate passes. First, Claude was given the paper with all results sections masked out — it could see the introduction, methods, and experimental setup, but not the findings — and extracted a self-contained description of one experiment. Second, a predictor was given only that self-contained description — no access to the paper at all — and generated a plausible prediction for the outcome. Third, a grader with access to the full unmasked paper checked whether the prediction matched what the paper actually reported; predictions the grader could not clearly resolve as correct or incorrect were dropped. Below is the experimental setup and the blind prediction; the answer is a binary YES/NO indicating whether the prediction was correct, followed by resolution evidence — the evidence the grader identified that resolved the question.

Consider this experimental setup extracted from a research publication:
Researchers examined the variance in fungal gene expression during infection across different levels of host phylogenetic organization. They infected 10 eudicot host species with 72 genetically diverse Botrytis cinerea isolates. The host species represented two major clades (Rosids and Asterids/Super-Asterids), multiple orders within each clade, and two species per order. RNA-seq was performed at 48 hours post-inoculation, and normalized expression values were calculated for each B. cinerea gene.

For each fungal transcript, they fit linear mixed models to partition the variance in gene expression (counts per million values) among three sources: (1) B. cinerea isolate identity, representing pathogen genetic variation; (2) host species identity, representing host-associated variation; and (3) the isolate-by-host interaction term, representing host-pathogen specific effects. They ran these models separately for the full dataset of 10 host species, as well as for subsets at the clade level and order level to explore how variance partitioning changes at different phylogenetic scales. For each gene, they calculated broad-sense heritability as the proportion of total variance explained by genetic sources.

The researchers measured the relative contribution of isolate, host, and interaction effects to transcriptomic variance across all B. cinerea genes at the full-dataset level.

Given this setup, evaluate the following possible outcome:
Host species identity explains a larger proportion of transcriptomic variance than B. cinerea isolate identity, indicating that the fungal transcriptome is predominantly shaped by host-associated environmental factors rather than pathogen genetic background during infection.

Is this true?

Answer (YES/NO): YES